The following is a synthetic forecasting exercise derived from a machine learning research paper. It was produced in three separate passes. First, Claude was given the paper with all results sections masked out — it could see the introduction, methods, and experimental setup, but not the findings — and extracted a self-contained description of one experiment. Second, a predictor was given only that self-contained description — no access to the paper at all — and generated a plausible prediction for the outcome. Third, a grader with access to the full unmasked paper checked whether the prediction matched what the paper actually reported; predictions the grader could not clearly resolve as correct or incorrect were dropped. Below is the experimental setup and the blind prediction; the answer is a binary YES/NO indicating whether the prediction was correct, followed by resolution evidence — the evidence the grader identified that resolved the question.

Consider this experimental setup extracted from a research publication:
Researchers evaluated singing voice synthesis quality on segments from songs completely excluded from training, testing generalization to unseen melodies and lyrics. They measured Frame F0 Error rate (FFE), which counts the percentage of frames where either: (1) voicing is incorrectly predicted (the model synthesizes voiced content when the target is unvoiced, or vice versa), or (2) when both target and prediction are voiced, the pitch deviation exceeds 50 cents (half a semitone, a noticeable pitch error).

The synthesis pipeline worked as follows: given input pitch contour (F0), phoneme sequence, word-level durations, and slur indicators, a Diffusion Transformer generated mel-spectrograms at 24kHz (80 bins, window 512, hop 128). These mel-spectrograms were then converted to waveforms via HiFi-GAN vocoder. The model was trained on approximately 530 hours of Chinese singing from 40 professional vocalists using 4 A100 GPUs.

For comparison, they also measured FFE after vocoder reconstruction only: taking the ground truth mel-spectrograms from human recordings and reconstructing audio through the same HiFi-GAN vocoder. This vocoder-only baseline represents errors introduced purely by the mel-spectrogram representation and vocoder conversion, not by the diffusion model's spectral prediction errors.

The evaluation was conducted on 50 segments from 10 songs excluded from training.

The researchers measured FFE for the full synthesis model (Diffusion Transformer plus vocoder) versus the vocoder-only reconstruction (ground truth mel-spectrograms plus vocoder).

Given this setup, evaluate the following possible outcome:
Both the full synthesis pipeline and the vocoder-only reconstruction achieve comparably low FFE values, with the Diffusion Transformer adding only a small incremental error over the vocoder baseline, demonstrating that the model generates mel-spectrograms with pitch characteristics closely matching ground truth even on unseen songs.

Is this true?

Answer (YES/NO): NO